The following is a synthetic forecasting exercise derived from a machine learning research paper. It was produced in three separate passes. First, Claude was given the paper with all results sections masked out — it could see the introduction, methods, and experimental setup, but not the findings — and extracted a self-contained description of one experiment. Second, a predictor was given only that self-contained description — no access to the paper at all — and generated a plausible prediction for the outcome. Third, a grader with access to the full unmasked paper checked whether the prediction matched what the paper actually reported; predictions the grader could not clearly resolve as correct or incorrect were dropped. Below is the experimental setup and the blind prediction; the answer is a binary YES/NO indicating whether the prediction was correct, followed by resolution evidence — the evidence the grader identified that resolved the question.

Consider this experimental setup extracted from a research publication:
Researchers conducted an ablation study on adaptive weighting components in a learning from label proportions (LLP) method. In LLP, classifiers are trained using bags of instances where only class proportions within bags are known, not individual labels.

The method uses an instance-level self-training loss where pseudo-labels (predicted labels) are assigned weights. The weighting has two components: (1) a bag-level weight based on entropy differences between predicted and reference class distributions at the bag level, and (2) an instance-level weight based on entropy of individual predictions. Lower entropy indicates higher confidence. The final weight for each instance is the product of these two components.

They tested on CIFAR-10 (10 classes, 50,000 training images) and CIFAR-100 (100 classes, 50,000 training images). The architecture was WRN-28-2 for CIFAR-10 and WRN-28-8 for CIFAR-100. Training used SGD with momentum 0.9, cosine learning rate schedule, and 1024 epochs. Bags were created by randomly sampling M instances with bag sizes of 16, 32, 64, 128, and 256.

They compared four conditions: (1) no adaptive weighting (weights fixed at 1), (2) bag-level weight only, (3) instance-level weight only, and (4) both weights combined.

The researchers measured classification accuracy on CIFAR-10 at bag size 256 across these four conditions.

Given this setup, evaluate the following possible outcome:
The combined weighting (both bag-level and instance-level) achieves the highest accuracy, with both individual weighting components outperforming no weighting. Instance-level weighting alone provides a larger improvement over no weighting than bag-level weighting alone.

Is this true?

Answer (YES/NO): NO